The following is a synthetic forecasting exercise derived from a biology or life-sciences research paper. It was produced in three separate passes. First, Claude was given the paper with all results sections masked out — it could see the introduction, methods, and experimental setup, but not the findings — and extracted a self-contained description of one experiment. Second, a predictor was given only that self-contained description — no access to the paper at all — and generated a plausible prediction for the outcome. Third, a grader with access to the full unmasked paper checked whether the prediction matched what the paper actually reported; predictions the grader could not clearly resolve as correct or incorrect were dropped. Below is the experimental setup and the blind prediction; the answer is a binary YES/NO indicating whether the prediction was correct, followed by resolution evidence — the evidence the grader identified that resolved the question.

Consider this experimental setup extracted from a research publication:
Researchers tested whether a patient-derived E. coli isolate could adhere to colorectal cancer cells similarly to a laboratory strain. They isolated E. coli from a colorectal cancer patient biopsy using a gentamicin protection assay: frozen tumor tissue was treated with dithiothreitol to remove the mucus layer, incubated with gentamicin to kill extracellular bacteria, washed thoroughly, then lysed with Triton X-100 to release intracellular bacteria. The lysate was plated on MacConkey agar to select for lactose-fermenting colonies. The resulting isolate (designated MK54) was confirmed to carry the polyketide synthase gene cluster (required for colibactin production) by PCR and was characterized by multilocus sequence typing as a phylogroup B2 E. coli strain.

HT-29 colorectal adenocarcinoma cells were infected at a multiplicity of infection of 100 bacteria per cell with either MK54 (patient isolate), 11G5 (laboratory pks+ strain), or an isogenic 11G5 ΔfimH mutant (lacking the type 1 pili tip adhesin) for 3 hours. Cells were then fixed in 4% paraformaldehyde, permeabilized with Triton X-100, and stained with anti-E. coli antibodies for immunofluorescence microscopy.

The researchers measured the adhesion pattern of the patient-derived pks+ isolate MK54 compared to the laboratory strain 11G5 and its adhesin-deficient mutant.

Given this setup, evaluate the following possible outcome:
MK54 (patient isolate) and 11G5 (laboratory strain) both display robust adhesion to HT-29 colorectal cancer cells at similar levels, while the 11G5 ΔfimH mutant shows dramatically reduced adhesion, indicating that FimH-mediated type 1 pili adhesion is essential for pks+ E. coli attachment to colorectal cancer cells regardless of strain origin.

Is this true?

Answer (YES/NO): YES